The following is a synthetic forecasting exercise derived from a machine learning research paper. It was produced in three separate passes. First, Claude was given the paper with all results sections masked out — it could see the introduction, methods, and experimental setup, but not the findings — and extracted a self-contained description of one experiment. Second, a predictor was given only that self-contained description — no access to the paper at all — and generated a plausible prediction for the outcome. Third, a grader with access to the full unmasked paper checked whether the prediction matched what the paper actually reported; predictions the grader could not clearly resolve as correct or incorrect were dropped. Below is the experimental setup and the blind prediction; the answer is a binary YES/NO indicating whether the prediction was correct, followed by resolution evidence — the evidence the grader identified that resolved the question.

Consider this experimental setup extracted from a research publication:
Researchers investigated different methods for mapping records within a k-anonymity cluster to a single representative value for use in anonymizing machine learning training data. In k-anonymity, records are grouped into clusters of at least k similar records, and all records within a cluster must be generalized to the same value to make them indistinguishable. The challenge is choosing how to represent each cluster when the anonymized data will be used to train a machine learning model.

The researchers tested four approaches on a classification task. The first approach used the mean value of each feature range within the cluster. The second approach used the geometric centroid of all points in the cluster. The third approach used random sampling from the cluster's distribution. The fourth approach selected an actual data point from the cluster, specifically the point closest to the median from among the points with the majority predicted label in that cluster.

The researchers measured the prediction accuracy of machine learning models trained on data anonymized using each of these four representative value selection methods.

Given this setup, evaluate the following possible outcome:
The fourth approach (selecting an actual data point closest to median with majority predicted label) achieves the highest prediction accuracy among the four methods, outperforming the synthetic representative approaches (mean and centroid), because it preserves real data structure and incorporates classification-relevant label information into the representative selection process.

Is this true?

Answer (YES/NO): YES